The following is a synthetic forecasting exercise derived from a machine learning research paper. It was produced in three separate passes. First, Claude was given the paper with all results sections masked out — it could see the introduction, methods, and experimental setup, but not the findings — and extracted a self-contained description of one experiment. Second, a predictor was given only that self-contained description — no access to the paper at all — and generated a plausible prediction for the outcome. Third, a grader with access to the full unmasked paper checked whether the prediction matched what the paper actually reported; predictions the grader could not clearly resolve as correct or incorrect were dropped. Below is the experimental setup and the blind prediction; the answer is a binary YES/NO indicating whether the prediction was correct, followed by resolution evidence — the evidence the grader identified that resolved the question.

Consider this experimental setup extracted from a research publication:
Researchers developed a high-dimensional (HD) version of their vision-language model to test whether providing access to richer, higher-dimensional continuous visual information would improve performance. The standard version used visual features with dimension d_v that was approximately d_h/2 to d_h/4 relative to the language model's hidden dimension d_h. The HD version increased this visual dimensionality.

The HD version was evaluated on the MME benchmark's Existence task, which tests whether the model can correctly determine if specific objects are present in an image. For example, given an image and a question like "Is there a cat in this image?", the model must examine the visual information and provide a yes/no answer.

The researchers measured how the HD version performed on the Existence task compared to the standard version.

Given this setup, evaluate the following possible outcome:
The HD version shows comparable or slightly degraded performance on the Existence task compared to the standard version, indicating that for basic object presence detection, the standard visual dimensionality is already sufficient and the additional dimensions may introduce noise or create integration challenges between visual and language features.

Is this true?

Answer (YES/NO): NO